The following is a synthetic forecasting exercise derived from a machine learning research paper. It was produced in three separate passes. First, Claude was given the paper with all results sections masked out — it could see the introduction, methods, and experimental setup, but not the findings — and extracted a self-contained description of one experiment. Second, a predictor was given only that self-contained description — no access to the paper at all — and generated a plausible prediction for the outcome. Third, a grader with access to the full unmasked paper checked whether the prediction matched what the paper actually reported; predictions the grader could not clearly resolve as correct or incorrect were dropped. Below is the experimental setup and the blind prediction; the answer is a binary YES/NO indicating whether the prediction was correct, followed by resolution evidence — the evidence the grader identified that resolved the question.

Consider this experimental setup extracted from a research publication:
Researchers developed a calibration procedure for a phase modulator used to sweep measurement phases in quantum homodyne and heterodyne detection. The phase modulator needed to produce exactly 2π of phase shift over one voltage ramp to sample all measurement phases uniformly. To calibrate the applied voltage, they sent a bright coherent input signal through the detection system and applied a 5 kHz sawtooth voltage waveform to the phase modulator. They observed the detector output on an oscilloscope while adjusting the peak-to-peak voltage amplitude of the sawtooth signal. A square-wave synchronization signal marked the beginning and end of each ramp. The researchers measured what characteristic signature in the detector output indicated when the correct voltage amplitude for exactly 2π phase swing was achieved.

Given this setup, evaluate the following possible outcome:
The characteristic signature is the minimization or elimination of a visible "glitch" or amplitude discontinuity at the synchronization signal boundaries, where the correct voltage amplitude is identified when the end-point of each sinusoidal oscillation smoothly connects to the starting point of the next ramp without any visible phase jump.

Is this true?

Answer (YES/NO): NO